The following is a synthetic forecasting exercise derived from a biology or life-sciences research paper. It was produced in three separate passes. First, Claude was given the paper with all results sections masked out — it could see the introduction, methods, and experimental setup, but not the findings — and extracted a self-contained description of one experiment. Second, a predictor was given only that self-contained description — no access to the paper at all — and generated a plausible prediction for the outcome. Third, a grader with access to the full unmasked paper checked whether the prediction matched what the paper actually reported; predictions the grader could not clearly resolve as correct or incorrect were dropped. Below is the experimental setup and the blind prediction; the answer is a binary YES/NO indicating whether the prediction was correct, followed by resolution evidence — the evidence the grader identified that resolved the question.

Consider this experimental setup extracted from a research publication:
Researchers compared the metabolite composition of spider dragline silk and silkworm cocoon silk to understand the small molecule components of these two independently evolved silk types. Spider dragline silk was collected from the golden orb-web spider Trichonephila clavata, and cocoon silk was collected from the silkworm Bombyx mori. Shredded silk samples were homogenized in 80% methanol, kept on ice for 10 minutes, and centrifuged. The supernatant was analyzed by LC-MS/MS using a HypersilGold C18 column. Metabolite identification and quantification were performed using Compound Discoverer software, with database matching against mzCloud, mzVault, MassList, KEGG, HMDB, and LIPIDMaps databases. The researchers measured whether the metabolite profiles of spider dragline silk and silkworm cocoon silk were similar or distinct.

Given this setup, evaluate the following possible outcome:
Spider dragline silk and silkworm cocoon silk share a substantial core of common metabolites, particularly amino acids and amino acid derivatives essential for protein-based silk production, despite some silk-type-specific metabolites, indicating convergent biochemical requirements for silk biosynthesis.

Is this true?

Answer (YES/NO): NO